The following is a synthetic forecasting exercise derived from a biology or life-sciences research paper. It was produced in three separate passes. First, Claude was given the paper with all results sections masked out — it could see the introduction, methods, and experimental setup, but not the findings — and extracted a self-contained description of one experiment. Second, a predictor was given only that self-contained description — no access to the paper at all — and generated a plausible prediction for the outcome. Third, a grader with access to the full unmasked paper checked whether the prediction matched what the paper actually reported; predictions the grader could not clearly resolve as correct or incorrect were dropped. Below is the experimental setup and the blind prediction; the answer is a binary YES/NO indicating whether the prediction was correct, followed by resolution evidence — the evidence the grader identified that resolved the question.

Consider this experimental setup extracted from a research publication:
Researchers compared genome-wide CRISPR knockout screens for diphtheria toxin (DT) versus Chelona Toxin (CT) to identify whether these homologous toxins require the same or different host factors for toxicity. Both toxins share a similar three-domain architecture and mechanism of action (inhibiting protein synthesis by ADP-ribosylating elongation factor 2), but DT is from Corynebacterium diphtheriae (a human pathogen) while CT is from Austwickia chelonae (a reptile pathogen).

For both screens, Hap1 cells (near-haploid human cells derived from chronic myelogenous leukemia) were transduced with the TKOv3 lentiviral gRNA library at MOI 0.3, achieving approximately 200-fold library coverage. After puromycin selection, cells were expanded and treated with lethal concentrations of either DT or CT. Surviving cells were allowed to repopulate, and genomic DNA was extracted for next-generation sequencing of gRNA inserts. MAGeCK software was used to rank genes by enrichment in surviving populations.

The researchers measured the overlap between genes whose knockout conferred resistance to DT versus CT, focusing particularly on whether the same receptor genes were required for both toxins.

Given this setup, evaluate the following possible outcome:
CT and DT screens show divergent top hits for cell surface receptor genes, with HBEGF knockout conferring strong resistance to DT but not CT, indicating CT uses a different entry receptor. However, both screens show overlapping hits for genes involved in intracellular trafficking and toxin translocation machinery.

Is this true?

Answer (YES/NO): NO